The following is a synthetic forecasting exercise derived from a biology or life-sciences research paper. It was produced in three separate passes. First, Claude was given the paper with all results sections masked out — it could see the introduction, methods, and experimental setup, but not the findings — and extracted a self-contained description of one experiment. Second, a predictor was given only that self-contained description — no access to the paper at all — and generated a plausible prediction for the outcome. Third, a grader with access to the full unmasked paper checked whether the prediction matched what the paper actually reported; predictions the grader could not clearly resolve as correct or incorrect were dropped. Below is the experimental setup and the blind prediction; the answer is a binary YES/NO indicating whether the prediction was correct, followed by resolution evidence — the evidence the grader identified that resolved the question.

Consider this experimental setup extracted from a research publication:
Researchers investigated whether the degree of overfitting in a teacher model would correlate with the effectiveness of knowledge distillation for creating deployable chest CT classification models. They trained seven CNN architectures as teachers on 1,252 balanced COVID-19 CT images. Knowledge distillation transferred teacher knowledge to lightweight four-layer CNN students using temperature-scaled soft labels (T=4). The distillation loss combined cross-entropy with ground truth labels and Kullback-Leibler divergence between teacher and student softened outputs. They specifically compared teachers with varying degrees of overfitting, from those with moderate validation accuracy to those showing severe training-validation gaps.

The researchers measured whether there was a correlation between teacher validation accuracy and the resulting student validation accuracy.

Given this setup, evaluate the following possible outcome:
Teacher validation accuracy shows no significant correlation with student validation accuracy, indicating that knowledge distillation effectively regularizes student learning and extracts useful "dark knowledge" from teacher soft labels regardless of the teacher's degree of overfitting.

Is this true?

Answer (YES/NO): YES